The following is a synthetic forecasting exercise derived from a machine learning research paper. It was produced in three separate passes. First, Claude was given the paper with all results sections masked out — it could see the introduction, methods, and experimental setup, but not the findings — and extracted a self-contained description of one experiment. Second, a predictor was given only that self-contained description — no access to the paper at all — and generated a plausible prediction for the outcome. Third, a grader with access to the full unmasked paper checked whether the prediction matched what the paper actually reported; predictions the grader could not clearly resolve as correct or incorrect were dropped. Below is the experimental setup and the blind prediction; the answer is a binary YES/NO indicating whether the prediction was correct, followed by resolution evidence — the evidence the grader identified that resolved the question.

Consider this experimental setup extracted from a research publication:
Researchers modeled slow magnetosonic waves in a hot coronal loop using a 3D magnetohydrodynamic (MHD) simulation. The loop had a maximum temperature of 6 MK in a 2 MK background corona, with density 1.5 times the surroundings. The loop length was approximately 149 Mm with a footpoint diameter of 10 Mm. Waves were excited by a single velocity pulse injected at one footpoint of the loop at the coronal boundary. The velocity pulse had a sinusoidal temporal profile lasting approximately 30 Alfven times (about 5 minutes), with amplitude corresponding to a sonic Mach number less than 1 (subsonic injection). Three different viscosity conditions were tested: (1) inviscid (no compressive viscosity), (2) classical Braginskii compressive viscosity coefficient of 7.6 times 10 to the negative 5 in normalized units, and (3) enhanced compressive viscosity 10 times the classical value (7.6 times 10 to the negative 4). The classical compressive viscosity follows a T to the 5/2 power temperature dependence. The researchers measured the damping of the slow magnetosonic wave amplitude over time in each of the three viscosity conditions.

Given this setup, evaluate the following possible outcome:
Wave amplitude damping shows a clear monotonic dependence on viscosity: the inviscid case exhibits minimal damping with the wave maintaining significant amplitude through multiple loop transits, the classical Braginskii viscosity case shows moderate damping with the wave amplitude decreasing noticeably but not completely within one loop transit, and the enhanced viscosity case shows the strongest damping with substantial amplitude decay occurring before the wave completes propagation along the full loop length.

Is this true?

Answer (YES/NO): NO